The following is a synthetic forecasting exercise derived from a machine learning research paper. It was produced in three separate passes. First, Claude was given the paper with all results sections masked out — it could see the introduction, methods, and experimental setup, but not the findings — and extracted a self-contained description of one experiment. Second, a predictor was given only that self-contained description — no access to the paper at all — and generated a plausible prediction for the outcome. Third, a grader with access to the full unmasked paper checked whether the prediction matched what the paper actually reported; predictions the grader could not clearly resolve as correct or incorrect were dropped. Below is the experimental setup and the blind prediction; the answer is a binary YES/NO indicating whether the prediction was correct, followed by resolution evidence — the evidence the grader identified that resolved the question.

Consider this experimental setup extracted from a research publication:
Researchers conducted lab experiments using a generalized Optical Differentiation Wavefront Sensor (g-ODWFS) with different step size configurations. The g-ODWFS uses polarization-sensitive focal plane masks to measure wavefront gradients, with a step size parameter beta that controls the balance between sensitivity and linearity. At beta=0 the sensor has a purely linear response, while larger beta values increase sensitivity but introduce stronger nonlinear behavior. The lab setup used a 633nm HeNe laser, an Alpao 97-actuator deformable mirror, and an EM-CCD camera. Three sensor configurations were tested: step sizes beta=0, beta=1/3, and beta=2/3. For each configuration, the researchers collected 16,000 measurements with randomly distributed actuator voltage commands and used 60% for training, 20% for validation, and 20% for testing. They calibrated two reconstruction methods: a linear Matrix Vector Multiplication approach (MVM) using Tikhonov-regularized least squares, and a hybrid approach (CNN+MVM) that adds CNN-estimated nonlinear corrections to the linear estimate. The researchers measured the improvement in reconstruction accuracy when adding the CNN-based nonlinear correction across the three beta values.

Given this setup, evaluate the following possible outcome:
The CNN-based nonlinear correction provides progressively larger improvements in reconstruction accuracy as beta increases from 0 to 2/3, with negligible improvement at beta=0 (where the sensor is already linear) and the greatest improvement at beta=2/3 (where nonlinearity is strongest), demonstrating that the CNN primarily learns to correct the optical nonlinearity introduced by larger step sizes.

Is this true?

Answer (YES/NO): NO